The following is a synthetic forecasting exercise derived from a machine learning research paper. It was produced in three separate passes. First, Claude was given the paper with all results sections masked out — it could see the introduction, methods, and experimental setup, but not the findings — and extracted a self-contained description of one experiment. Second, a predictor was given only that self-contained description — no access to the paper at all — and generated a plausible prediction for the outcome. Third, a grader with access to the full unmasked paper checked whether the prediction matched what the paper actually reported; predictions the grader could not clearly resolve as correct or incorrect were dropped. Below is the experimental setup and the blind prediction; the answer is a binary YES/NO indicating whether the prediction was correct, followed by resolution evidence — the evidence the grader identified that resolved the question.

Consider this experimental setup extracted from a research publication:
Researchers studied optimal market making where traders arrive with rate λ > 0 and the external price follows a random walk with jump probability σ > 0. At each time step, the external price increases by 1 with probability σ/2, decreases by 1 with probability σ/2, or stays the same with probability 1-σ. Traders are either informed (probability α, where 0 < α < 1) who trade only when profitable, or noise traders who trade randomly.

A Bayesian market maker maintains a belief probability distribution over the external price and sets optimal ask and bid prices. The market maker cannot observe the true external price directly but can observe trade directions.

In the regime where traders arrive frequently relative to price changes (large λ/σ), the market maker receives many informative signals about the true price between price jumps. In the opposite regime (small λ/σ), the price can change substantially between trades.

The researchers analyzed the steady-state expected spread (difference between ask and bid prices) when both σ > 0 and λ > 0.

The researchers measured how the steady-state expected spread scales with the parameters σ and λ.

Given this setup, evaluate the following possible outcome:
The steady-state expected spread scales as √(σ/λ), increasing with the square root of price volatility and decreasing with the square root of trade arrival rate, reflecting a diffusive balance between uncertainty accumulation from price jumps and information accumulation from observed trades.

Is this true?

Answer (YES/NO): NO